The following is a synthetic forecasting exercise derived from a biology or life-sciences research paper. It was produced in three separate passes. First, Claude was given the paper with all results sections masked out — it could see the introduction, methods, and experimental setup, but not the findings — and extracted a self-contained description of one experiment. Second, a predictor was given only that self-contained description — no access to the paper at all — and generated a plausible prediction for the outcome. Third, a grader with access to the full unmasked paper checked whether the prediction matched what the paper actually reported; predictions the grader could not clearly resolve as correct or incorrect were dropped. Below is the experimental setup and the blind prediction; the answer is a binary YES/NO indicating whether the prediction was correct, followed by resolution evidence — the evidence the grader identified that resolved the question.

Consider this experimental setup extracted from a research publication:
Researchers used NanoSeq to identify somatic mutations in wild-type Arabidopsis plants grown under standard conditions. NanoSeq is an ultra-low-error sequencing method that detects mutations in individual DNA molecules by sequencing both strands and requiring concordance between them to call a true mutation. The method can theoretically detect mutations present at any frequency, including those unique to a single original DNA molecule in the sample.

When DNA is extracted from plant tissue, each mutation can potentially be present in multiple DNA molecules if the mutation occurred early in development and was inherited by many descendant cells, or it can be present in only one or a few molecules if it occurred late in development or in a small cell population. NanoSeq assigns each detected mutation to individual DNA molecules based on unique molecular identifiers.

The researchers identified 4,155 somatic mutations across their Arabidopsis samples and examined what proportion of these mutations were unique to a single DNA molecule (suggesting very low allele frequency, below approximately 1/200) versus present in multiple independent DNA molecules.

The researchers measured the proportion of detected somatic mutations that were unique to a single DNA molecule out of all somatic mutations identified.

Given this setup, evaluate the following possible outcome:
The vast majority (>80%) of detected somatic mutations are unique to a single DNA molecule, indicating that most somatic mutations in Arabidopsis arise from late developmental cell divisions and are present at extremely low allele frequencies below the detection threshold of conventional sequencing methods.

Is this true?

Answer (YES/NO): YES